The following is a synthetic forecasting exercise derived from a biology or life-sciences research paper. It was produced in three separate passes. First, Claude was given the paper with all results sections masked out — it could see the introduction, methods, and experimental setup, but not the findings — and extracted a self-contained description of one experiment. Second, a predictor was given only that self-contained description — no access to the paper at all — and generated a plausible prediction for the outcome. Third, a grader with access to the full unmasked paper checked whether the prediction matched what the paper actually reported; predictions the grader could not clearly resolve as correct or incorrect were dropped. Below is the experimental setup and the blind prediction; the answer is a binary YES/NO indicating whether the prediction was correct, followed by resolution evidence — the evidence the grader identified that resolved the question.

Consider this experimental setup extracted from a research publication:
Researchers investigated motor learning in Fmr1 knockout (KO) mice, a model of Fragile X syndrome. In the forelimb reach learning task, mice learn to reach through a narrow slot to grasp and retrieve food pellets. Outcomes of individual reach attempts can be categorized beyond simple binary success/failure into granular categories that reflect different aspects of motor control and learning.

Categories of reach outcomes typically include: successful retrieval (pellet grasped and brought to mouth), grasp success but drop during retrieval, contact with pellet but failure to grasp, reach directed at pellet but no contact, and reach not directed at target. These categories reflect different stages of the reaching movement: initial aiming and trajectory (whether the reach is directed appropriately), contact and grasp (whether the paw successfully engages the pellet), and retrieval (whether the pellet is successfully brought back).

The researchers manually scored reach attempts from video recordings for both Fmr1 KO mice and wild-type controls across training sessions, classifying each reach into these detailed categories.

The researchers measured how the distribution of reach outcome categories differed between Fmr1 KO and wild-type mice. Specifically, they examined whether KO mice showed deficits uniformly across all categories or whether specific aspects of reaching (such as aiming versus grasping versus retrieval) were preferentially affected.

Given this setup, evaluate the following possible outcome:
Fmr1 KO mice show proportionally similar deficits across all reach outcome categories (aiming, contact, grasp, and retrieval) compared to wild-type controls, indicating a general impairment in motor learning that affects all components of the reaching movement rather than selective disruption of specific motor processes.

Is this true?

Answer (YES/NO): NO